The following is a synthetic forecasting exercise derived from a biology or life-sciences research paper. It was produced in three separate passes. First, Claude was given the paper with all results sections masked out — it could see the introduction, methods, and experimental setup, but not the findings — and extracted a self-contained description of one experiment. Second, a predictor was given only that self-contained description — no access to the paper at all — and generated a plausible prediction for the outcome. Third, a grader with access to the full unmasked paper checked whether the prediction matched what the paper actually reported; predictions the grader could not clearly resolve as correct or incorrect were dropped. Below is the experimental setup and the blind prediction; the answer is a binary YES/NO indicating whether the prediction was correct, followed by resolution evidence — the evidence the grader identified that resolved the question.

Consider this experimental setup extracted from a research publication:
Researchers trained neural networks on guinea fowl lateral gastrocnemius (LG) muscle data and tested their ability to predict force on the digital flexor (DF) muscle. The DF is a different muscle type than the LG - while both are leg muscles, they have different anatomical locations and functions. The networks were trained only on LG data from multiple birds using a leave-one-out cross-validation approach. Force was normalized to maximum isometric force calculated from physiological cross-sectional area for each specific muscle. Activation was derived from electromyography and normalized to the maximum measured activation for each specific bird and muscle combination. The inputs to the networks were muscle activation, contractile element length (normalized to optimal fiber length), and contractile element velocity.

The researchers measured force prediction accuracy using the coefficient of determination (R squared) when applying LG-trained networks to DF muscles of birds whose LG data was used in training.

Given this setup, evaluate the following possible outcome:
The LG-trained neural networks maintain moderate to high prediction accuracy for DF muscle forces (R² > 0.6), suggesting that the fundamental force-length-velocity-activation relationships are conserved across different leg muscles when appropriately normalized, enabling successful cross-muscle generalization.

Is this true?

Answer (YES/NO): NO